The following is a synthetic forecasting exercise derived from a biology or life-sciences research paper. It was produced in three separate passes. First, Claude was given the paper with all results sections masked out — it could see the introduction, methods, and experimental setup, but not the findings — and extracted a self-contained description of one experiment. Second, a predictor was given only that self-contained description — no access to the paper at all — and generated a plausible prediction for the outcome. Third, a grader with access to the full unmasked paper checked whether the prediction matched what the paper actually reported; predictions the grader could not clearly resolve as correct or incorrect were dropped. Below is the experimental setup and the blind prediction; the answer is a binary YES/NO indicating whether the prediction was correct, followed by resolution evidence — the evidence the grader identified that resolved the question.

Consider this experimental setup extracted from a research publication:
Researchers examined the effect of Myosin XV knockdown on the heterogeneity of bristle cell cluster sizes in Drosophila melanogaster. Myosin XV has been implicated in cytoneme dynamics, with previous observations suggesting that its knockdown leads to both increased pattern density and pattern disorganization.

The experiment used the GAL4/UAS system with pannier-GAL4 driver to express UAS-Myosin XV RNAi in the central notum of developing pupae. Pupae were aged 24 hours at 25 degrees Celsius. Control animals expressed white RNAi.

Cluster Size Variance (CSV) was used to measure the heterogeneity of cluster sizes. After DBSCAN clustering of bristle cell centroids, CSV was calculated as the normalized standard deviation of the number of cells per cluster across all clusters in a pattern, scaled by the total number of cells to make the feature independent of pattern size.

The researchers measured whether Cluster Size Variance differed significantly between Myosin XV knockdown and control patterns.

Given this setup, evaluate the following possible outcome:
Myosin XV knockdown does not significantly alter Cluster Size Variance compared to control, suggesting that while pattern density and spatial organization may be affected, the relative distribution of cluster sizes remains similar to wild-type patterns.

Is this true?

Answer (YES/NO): NO